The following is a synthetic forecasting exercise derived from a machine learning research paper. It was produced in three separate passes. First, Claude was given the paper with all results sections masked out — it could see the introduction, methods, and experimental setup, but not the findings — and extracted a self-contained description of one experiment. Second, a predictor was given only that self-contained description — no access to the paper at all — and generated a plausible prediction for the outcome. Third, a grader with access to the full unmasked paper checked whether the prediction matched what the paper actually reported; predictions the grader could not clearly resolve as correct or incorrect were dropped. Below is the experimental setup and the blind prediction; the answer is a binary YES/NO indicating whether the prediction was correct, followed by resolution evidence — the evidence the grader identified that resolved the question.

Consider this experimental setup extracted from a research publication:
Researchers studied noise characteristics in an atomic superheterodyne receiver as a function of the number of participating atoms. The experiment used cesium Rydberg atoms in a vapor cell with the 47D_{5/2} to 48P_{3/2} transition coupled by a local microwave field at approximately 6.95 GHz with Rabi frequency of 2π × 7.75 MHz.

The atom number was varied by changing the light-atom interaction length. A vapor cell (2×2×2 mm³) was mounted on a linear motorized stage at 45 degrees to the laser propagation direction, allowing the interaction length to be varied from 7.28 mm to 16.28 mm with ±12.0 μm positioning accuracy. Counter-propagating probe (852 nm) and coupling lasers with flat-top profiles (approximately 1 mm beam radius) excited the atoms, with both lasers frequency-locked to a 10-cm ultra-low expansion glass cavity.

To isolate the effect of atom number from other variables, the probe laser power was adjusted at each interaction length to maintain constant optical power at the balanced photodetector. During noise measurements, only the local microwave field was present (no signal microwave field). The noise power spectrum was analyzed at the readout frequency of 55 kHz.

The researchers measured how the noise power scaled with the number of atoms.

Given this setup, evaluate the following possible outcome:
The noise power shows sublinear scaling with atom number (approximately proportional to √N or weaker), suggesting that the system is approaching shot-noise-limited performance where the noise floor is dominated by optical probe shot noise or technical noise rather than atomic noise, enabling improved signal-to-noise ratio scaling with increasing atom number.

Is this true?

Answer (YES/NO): NO